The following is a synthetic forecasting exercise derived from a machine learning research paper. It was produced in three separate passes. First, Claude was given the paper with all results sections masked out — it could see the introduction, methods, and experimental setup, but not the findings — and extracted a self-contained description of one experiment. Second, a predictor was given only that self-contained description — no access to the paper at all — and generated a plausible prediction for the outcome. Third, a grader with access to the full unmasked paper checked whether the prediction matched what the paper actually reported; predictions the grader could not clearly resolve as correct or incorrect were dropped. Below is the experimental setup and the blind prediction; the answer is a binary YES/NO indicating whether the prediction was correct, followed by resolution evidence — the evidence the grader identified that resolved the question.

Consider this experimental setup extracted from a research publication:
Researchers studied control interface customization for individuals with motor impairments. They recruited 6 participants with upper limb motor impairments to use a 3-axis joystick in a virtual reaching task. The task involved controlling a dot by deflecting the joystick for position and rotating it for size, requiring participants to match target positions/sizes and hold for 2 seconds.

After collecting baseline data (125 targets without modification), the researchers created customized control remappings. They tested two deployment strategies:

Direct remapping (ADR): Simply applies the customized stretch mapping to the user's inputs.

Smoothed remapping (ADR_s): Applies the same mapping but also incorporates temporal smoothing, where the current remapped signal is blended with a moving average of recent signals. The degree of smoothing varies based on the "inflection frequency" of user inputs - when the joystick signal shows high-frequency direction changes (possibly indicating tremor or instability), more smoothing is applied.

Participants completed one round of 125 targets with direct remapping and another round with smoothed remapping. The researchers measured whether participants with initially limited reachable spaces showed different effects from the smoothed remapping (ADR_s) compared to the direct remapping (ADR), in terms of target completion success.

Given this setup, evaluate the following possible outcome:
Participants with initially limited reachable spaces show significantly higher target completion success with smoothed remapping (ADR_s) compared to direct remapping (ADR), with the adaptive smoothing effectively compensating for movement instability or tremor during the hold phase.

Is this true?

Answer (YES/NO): NO